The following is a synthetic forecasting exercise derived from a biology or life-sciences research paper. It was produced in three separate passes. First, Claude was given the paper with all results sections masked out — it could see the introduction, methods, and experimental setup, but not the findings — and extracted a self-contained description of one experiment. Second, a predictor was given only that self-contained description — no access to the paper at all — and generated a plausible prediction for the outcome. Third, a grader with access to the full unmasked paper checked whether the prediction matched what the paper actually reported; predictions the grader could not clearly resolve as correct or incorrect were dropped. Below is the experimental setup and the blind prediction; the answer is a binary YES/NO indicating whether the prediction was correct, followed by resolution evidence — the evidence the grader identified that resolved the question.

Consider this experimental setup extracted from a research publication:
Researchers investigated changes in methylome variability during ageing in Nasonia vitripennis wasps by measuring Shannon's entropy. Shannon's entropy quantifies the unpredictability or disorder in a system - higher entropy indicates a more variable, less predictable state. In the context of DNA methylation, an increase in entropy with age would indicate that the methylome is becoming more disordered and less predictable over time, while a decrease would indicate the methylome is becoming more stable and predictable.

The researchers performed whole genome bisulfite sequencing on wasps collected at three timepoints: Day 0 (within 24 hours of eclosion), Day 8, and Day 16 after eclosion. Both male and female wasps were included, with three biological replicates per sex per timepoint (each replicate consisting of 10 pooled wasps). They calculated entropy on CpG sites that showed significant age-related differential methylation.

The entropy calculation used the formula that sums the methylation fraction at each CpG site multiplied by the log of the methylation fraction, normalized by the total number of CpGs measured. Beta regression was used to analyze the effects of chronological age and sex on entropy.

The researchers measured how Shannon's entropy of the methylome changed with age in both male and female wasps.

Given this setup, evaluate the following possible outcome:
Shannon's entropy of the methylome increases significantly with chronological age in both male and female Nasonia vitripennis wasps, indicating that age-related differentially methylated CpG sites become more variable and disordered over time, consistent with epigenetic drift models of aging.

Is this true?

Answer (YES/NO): NO